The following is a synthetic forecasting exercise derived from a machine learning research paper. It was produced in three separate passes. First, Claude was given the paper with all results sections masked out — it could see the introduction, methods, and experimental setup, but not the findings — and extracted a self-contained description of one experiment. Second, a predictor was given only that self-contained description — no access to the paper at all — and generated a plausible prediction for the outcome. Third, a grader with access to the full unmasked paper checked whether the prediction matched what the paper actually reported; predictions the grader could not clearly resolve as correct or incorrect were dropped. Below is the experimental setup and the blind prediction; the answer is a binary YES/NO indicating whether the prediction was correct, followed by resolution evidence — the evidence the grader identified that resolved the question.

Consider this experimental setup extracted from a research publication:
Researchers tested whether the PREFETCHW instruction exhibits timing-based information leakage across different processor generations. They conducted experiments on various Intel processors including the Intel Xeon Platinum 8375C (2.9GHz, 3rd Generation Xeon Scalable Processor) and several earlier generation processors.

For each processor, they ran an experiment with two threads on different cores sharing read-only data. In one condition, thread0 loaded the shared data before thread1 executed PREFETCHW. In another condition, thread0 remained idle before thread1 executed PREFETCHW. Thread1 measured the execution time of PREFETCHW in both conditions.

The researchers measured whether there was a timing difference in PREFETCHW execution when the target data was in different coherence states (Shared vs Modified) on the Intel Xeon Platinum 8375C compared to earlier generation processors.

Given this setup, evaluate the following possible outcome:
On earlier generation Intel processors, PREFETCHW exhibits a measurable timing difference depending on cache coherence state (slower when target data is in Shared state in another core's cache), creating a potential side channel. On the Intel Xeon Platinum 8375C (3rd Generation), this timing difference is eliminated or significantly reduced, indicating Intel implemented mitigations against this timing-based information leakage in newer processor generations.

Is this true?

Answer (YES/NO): YES